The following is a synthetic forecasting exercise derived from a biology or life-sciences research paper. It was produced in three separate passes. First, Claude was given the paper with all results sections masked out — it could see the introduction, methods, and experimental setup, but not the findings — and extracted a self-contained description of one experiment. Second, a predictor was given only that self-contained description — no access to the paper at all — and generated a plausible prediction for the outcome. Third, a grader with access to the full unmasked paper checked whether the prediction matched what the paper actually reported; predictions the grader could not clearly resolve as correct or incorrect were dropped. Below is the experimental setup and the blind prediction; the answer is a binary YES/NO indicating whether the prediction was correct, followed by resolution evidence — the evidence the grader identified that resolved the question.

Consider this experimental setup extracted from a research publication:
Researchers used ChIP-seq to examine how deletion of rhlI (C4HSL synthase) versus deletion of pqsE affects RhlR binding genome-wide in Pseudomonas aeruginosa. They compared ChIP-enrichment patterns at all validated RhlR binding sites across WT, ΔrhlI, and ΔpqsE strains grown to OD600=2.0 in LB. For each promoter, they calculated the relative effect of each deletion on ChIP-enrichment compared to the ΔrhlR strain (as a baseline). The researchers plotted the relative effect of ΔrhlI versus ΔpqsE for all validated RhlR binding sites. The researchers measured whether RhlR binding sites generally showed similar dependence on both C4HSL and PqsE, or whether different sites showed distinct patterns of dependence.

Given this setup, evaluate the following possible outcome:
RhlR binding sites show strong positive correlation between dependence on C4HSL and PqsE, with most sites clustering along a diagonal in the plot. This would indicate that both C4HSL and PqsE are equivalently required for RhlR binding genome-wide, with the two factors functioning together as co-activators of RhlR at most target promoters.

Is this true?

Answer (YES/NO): NO